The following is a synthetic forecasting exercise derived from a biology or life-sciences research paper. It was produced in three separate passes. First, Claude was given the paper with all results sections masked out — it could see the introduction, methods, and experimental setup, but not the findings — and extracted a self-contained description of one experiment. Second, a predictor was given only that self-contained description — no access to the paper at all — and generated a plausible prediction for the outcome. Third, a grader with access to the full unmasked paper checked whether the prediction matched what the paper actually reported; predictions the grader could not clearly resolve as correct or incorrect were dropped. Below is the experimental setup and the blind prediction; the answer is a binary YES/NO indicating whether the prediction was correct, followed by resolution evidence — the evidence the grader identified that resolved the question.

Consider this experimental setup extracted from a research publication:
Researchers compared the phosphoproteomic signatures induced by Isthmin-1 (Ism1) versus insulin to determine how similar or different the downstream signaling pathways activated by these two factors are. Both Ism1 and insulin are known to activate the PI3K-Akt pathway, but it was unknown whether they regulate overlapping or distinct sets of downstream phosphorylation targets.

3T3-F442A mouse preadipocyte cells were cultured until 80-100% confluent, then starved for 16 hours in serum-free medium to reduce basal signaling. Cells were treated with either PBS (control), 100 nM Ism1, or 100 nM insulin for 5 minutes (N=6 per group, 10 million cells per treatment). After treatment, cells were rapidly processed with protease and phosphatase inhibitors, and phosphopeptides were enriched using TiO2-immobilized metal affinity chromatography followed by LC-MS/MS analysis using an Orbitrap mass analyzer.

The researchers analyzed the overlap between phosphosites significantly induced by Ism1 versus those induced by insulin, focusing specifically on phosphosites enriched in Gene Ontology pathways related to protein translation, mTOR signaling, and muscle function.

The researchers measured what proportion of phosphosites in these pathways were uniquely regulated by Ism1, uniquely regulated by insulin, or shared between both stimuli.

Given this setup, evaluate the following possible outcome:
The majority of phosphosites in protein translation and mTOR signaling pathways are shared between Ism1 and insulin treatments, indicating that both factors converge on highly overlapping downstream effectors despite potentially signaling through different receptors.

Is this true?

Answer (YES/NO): YES